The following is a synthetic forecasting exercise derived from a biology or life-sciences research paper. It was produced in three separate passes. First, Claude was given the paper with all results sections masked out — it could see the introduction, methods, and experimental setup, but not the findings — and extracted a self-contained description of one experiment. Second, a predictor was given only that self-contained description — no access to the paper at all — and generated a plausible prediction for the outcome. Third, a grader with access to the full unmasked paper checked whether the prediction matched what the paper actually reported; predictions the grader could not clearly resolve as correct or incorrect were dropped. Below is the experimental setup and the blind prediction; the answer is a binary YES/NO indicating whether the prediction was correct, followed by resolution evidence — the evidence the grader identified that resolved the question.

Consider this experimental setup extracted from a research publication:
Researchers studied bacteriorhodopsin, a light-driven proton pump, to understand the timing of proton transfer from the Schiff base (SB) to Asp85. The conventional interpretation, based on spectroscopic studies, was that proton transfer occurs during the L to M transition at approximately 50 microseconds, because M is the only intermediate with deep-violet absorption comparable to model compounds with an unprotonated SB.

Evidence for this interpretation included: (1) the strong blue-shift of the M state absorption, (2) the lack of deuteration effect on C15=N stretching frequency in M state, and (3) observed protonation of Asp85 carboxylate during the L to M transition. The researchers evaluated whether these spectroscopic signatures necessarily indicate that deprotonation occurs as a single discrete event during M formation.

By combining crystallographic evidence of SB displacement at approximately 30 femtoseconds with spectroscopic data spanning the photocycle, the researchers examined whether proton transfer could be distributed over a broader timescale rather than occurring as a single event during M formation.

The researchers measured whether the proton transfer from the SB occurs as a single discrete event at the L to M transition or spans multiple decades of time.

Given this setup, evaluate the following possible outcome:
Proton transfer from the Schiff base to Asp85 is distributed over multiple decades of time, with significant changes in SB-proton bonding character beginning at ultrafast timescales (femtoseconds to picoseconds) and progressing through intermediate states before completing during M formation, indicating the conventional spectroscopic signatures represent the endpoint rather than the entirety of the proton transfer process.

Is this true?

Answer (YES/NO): YES